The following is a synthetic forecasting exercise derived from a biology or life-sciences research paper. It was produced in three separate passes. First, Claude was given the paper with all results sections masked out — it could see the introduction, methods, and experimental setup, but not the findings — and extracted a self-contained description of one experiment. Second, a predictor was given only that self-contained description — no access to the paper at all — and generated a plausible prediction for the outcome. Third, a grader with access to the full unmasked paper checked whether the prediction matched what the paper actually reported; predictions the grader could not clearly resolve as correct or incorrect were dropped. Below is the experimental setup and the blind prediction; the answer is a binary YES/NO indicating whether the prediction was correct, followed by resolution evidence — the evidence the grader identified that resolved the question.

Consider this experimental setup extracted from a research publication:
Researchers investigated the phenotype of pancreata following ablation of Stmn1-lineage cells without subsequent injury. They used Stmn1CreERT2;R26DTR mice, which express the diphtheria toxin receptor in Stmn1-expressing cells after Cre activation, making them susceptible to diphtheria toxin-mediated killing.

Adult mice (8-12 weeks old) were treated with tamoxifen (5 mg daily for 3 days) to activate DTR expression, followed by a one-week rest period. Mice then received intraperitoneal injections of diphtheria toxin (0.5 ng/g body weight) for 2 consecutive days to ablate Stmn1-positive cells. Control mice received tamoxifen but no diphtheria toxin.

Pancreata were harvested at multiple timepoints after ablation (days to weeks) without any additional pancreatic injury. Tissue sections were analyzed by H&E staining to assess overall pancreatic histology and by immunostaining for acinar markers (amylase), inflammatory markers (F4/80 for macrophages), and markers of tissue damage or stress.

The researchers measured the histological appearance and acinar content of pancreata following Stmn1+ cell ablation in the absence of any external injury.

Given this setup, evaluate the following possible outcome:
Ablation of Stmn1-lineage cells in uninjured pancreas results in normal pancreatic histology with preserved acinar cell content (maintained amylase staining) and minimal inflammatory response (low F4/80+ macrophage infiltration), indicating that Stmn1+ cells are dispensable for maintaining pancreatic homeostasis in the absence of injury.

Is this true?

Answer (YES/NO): YES